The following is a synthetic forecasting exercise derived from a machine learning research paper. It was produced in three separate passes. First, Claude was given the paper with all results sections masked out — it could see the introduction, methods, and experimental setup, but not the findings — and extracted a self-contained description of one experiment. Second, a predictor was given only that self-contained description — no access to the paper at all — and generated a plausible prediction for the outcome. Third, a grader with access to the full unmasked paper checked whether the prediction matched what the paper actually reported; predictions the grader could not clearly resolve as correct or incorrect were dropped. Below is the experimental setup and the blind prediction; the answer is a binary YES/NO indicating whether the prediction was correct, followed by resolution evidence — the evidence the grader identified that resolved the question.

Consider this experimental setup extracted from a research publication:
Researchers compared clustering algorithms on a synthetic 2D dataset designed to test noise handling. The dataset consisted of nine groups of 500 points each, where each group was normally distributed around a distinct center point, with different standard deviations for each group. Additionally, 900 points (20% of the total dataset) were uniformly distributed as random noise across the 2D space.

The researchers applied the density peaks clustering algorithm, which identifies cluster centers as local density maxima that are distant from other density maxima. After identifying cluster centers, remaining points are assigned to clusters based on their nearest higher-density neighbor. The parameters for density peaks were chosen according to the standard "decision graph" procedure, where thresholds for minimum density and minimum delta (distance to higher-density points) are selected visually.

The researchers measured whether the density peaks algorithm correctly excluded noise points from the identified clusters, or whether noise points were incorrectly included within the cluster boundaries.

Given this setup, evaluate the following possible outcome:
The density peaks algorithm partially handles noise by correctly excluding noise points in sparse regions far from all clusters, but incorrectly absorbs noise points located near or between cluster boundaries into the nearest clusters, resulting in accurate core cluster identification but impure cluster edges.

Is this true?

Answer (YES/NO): NO